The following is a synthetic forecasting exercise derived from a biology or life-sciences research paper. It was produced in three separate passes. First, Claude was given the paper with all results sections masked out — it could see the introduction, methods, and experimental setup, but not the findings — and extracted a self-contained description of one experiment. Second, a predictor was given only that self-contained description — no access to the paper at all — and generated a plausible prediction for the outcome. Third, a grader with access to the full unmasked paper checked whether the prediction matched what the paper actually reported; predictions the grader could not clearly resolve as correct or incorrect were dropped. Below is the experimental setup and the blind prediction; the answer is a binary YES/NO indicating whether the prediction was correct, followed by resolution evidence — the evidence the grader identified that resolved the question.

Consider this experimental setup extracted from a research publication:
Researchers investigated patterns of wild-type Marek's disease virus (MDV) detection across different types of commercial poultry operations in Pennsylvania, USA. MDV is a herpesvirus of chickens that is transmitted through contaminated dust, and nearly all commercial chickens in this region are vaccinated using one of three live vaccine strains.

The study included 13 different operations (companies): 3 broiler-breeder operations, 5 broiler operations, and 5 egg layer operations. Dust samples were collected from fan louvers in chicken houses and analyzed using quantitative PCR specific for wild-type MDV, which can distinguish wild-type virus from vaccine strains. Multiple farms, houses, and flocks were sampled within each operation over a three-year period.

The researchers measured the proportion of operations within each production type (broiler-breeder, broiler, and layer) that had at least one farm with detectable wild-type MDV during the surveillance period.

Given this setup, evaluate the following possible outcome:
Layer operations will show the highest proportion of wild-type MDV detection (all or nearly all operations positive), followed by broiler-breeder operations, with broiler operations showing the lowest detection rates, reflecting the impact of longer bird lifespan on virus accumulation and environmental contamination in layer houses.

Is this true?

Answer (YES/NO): NO